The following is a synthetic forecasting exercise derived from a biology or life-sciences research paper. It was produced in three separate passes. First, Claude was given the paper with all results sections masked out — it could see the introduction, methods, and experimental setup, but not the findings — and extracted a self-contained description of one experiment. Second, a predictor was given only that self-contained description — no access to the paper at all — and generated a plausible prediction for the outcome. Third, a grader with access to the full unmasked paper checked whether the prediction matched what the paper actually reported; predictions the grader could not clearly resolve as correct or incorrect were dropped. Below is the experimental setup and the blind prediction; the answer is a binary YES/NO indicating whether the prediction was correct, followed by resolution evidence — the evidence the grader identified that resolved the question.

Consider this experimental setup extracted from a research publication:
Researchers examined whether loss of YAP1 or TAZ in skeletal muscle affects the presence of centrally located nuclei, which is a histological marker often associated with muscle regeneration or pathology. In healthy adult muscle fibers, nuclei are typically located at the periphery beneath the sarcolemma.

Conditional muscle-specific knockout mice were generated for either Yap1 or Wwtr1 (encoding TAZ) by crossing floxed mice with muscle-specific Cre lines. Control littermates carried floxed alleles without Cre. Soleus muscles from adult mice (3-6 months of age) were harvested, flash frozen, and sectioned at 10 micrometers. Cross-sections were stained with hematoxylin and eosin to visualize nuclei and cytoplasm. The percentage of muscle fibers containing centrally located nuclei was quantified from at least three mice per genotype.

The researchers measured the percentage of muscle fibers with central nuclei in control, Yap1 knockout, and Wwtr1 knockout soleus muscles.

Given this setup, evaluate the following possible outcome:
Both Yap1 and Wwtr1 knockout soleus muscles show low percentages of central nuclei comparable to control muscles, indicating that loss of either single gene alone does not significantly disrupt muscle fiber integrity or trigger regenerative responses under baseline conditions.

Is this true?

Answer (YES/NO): NO